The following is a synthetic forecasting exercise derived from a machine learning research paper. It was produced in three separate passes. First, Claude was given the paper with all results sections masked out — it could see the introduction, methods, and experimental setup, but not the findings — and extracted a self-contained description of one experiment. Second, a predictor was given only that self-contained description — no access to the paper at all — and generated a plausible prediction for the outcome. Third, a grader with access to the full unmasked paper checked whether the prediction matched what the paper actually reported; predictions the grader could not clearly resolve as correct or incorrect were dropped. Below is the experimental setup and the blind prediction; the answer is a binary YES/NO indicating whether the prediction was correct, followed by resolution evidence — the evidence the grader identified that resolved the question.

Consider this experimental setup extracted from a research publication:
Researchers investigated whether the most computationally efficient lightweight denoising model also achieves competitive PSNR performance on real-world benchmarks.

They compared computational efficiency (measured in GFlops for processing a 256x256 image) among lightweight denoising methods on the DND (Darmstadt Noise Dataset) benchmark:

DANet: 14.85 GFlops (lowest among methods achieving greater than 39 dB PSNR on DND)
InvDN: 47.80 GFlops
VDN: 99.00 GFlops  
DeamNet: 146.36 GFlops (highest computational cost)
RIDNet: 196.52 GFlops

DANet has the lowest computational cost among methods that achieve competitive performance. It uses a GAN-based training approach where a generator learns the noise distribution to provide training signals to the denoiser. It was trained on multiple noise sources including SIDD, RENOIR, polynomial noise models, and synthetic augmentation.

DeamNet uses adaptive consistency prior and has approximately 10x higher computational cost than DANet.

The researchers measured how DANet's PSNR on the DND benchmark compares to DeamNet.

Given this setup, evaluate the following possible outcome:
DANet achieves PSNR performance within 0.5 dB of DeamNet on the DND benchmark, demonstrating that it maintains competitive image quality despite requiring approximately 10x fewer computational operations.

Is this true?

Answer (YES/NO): YES